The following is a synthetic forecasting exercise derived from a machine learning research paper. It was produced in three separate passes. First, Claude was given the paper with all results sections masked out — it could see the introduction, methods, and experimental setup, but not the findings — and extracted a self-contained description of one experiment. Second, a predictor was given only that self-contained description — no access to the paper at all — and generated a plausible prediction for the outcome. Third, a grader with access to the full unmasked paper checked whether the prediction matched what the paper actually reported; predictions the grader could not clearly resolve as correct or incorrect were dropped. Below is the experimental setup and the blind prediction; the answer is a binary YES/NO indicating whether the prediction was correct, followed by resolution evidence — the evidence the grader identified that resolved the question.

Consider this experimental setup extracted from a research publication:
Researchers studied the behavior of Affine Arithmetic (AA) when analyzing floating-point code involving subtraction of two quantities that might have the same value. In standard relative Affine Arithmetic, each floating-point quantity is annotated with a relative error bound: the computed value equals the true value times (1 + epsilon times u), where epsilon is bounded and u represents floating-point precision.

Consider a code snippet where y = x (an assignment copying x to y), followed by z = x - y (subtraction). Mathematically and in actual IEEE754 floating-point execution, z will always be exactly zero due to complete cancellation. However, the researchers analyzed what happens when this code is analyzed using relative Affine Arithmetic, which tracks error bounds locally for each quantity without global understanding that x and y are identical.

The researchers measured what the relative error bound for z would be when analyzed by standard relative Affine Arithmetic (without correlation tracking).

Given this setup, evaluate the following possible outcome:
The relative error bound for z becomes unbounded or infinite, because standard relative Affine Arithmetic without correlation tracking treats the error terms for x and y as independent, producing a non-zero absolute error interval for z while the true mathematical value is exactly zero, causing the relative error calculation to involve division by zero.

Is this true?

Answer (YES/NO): YES